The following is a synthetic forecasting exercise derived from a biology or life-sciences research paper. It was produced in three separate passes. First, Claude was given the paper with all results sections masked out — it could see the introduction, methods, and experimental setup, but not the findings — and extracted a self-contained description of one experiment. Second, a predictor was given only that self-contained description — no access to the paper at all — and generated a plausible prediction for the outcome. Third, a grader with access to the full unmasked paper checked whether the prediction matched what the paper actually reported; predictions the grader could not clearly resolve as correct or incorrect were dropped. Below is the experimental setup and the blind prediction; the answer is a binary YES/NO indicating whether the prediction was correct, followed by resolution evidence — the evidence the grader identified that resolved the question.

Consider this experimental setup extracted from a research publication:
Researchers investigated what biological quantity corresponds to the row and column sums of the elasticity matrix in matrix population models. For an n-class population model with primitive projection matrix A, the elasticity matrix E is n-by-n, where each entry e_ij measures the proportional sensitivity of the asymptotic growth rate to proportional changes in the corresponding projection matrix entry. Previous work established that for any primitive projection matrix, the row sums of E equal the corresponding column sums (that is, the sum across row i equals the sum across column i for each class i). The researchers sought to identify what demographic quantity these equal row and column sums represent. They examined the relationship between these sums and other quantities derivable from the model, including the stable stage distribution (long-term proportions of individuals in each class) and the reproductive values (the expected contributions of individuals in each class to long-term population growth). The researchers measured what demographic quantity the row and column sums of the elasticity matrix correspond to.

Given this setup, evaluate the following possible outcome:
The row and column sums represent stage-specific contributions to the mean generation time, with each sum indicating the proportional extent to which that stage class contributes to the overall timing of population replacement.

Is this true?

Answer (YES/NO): NO